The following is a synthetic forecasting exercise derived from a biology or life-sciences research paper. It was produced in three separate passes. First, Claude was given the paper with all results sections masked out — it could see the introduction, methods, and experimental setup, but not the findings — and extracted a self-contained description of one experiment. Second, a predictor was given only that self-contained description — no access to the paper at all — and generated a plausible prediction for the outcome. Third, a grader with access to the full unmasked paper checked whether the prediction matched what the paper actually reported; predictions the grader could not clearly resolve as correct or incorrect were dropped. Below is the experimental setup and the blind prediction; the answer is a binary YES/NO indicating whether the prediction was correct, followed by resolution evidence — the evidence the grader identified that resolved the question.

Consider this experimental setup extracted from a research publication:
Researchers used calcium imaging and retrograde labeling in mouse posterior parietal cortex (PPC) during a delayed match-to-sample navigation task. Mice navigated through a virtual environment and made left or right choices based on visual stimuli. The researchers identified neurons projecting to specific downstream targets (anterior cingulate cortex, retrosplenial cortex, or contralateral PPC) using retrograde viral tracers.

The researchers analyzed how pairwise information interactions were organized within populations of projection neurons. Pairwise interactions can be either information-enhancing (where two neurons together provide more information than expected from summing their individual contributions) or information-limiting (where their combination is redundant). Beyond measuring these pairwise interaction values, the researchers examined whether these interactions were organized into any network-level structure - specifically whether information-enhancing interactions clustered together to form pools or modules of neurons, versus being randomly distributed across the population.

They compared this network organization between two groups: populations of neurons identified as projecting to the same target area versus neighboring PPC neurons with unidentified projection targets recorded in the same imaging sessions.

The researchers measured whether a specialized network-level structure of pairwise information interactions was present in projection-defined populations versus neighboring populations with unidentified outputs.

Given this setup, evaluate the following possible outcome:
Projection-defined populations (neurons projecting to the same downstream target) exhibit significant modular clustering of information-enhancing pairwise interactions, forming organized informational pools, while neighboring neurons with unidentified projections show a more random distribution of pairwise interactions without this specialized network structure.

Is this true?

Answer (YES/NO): YES